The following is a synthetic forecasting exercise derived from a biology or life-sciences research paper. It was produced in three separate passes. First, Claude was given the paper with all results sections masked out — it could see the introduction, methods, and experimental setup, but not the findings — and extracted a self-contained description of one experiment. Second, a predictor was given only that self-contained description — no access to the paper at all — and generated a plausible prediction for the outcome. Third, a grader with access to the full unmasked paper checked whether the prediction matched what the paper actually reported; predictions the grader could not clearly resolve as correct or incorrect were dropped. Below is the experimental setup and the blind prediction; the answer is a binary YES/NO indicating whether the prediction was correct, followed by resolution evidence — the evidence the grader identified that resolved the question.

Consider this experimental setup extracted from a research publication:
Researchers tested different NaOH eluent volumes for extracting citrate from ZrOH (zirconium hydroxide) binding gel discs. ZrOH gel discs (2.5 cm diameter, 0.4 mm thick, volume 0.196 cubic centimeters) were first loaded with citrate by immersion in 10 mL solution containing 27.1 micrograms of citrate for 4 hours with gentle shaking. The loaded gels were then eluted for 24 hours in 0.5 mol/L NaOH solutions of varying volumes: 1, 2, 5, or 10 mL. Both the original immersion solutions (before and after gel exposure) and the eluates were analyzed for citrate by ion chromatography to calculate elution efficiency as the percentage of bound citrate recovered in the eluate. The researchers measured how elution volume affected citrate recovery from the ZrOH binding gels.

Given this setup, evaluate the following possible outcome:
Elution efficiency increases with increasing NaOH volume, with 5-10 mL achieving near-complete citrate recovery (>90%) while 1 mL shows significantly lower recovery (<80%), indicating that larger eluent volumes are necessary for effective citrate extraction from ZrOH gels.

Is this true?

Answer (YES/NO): NO